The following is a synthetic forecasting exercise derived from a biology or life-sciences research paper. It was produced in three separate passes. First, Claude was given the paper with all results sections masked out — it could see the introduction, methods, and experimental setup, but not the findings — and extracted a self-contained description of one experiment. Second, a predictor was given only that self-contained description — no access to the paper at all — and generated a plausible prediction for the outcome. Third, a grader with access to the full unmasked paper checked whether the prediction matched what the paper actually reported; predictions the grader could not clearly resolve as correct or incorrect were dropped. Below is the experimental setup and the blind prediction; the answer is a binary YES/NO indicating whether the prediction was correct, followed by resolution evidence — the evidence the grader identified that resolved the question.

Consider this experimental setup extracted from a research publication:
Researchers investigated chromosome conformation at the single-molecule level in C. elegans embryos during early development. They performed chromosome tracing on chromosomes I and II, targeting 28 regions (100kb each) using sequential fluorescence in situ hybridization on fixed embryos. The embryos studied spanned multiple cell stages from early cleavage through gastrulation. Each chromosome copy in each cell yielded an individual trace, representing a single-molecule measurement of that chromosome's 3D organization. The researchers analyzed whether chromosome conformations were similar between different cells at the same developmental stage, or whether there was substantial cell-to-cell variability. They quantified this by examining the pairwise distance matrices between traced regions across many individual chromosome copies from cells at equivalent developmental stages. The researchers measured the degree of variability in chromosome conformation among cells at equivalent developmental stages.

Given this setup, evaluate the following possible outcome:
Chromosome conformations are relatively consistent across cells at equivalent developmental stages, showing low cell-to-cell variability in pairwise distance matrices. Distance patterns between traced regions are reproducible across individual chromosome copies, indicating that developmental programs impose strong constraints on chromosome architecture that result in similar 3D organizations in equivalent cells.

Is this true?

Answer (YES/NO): NO